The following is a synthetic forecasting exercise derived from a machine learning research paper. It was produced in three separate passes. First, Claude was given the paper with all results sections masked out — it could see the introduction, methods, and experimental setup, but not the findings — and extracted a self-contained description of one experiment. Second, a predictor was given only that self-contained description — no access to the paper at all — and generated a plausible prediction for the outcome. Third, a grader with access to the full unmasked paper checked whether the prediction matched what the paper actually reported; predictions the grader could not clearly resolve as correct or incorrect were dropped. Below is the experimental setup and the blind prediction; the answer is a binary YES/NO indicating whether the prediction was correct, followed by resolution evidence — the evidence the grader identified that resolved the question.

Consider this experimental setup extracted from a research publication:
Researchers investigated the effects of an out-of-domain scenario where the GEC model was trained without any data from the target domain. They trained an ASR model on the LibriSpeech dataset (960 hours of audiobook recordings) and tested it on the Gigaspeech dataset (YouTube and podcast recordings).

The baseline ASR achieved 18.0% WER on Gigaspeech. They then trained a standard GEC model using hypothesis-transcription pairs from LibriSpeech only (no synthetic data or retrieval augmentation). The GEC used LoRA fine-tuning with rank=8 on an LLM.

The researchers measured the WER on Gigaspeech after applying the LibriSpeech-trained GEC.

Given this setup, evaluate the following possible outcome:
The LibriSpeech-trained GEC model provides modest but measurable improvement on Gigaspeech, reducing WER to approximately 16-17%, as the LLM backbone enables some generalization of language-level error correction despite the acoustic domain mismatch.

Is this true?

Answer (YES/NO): NO